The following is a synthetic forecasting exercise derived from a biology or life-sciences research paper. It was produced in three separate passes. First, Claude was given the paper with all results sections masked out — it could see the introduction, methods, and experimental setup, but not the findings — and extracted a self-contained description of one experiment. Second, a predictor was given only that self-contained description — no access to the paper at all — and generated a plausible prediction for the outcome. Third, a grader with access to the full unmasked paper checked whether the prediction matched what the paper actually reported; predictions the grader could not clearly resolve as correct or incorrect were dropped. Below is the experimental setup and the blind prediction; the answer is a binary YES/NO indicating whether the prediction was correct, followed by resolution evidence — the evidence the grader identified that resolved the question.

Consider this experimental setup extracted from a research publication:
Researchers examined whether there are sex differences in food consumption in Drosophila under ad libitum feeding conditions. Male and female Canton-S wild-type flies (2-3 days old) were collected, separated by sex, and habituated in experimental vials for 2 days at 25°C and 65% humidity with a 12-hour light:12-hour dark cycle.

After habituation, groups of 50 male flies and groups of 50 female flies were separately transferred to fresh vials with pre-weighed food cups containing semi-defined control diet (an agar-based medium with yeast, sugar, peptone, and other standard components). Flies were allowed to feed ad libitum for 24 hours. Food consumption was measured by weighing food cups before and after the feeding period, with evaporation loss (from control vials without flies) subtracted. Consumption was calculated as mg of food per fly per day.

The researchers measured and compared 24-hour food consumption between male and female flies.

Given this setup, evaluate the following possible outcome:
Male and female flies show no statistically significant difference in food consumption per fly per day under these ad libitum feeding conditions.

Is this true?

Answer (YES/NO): NO